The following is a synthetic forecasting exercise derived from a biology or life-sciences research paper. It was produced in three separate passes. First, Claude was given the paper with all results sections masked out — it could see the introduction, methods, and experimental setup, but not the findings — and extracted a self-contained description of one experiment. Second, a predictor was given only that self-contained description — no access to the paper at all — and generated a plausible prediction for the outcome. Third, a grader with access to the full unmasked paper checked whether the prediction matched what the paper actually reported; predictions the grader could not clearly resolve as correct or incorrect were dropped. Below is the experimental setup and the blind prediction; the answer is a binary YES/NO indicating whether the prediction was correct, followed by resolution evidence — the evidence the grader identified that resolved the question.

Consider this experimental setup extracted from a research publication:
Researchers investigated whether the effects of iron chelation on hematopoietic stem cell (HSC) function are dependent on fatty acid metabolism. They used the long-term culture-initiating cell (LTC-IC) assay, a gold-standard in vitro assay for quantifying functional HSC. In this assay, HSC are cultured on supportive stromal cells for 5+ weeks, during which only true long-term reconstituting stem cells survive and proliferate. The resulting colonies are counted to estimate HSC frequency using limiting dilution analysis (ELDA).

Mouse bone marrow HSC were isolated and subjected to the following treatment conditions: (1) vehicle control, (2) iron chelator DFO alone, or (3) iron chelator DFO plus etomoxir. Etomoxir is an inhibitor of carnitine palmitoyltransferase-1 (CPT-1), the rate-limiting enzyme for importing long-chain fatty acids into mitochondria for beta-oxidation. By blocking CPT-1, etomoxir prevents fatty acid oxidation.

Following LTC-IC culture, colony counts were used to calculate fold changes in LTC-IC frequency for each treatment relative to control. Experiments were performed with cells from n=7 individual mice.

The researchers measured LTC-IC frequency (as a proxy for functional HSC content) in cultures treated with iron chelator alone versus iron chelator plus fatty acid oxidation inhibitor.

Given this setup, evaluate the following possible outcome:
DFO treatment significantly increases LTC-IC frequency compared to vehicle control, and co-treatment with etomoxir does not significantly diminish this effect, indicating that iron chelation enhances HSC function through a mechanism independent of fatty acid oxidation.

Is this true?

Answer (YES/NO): NO